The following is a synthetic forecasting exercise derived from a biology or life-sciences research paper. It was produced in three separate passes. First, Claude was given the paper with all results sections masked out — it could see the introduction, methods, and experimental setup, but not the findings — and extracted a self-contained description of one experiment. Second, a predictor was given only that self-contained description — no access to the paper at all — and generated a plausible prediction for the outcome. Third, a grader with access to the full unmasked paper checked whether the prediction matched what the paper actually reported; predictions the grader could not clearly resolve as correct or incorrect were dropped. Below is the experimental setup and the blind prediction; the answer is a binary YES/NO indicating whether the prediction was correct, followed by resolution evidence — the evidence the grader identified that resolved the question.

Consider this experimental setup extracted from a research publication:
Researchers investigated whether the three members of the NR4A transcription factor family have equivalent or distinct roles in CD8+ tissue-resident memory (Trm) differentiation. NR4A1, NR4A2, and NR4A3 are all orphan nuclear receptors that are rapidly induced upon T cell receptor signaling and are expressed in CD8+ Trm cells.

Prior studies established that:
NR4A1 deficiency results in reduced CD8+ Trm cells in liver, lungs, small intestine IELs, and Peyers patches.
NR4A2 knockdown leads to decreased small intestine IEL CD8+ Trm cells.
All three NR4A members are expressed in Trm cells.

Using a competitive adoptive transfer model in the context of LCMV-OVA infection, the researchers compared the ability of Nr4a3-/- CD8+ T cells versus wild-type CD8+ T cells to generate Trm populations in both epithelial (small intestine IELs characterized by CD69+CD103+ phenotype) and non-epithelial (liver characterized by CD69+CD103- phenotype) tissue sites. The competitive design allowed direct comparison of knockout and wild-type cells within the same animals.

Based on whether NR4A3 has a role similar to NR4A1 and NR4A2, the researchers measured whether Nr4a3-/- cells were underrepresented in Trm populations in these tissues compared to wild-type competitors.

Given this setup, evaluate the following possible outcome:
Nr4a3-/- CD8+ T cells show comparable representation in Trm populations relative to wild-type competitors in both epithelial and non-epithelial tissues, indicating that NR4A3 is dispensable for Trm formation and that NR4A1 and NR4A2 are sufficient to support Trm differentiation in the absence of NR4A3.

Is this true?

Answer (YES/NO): YES